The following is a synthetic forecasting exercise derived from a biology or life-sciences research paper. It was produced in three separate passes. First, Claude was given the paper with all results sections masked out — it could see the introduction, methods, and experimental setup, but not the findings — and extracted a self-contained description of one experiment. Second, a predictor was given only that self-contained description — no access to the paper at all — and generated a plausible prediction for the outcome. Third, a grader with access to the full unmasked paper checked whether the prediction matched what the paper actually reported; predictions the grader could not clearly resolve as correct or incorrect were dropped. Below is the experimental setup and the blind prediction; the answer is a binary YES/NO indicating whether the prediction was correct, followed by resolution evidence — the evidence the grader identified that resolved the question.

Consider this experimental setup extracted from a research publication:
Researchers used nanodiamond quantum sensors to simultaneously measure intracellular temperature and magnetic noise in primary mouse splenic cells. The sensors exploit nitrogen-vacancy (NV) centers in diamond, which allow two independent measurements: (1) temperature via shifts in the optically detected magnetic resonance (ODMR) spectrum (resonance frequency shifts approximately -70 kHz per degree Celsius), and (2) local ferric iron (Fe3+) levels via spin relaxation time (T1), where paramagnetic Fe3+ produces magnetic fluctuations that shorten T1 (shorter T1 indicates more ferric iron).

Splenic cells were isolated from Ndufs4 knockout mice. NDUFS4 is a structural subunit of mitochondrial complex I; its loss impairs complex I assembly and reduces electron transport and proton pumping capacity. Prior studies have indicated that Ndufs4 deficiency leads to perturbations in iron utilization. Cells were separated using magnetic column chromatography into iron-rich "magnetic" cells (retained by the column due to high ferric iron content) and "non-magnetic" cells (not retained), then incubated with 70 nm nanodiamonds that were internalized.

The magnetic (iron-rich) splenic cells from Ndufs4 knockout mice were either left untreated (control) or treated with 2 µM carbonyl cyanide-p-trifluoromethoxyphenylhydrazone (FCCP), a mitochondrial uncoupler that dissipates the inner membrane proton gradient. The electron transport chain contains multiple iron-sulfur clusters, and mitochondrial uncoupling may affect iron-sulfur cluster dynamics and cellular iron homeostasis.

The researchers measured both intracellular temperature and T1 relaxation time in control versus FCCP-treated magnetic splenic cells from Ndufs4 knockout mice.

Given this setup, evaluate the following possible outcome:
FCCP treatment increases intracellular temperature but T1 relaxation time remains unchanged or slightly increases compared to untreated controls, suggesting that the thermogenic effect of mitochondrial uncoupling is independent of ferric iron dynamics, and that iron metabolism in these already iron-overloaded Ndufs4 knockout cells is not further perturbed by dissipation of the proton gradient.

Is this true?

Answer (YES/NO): NO